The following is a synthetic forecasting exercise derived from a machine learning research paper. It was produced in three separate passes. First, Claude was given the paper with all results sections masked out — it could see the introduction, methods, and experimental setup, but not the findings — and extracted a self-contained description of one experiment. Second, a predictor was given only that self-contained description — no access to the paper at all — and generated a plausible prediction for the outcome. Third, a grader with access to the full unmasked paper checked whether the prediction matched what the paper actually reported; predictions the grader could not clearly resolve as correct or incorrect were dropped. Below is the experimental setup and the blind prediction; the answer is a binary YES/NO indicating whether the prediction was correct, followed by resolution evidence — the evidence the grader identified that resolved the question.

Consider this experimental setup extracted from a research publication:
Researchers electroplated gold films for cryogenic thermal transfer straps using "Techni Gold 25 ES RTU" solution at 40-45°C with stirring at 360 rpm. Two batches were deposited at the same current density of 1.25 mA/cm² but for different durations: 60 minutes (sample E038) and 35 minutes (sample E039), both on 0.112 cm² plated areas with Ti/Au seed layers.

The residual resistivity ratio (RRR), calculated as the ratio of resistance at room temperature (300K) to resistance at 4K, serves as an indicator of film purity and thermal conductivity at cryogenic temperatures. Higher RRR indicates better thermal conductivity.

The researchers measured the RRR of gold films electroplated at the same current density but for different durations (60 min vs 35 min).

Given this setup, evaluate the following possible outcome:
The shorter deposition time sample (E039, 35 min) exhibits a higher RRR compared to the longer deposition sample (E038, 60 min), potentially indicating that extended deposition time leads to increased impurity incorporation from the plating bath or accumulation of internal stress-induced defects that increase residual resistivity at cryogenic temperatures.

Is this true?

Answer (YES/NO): NO